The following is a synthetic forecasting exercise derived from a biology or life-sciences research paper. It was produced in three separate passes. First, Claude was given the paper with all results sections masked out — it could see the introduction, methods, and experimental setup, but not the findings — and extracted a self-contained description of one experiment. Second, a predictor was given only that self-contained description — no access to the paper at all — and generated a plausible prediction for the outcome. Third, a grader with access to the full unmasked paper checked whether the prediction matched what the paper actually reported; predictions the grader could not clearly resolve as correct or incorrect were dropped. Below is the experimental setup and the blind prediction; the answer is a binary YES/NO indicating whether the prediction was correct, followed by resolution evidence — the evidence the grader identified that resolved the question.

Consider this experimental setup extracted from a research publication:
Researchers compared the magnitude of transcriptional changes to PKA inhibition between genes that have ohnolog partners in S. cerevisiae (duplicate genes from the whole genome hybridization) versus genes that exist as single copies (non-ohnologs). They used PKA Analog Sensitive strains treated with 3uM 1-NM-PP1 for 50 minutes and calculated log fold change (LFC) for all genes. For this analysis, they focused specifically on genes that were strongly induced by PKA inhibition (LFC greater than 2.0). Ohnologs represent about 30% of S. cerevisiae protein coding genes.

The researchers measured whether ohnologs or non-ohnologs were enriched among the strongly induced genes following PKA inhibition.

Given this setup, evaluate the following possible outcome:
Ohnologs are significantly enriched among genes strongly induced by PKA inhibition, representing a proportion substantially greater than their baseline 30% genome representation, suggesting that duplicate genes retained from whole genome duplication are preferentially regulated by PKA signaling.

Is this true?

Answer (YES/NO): YES